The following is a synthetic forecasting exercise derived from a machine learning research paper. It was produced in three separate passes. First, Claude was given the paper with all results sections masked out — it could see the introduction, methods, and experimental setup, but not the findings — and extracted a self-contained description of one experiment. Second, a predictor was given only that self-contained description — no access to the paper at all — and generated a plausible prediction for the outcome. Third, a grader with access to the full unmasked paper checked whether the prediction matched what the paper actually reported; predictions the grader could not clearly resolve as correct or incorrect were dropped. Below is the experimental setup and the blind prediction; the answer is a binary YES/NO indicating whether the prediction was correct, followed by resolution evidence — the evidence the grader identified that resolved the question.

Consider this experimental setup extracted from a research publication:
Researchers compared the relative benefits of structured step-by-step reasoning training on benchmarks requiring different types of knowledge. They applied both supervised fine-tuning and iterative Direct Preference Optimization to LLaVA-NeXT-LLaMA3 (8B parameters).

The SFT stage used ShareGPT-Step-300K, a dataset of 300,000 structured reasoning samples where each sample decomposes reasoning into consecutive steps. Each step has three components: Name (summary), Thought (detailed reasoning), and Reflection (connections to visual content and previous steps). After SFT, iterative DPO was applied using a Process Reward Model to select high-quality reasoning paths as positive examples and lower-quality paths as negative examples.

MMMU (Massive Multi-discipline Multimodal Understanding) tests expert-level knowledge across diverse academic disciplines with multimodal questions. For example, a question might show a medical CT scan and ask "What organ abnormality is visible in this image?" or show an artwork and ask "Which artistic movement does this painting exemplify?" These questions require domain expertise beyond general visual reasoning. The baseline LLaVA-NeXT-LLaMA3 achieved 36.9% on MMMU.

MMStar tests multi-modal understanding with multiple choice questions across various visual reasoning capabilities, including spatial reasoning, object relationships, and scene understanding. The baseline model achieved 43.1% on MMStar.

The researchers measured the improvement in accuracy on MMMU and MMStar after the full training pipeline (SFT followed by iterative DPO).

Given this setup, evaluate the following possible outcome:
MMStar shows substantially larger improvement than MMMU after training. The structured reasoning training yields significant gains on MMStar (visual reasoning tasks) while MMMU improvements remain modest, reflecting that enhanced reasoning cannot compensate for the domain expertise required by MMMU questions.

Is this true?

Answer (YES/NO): YES